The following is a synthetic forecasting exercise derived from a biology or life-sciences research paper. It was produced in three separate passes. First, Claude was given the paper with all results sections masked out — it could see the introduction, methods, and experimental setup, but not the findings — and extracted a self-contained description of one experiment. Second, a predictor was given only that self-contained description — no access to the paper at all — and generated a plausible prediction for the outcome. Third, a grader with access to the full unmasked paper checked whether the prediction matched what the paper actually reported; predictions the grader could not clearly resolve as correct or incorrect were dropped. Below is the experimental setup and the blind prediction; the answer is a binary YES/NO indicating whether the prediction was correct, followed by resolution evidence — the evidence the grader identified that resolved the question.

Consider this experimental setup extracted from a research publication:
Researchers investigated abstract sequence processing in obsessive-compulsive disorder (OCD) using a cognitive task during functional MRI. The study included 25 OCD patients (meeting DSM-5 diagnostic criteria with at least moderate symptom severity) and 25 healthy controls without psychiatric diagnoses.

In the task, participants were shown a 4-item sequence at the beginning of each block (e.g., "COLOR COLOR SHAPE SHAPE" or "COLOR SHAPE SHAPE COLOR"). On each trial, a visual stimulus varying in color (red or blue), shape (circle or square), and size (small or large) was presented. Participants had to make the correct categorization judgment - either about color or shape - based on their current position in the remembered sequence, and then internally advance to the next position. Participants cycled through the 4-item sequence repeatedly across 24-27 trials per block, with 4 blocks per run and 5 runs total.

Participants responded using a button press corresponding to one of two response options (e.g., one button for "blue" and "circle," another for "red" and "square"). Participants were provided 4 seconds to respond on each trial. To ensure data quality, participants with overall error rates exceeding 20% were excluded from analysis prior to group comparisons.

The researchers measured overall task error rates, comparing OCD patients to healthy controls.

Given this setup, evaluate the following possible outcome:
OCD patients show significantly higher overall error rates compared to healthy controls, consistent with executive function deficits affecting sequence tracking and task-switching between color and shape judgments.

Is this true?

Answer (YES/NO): YES